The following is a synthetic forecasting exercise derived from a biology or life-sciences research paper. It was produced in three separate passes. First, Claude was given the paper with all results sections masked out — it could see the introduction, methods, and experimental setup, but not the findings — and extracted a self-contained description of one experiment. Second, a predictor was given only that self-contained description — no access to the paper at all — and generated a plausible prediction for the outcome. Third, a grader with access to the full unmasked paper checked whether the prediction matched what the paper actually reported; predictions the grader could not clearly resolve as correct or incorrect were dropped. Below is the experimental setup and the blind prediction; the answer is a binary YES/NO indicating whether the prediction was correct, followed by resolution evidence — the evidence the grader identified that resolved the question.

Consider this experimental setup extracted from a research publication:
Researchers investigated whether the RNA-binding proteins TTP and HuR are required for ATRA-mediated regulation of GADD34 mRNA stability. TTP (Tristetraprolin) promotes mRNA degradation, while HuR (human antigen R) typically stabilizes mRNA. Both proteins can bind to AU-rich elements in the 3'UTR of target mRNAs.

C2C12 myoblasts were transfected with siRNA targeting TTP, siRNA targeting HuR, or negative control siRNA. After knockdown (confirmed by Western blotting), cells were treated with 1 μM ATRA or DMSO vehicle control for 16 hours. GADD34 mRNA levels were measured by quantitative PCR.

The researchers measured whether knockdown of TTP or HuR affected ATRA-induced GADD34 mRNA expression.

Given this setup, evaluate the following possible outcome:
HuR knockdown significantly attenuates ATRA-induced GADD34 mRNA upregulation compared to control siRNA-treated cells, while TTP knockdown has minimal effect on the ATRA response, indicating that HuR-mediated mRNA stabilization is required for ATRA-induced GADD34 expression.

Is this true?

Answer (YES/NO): NO